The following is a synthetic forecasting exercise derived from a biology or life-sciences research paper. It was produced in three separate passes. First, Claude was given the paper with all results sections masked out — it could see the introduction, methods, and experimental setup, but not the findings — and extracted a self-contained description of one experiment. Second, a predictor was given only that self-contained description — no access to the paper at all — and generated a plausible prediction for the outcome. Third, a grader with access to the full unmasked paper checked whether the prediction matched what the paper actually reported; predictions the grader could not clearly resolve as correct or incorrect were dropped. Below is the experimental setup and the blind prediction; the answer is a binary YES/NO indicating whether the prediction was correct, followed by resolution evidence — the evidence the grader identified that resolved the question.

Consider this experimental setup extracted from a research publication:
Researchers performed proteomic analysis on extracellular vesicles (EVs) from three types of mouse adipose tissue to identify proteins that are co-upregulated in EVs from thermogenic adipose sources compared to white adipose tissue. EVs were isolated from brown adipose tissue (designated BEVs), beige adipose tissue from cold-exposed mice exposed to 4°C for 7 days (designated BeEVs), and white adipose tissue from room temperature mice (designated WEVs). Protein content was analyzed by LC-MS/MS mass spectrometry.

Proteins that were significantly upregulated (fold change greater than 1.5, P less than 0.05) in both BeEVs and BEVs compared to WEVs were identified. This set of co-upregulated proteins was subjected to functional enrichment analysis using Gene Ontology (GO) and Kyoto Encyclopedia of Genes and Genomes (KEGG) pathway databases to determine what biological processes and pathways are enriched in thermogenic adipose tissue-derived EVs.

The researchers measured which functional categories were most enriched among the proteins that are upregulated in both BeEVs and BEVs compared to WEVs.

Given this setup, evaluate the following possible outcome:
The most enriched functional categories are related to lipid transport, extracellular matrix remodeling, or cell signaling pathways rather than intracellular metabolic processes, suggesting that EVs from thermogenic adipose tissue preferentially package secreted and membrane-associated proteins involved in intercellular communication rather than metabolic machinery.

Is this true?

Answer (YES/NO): NO